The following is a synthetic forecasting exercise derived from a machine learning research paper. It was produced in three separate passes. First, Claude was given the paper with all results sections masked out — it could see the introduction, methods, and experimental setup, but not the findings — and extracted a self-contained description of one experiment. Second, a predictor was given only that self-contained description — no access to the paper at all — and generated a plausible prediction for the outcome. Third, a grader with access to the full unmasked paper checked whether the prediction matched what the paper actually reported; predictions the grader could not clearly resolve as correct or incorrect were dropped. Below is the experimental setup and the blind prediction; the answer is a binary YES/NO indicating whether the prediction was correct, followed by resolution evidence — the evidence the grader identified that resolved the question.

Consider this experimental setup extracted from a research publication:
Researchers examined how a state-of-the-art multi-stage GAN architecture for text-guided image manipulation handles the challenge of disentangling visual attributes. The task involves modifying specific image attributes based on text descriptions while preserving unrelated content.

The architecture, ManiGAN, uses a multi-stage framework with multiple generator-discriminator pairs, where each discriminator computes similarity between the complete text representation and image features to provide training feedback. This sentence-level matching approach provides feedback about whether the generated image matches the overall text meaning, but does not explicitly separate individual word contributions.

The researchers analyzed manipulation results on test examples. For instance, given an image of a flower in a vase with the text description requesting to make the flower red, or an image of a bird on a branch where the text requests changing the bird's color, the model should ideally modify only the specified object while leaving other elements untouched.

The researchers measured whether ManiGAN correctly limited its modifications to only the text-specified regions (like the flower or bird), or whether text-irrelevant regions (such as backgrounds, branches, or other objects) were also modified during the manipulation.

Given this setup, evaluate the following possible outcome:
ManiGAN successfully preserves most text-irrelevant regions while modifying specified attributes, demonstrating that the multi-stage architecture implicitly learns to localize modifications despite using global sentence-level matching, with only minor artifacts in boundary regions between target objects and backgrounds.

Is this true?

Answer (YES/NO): NO